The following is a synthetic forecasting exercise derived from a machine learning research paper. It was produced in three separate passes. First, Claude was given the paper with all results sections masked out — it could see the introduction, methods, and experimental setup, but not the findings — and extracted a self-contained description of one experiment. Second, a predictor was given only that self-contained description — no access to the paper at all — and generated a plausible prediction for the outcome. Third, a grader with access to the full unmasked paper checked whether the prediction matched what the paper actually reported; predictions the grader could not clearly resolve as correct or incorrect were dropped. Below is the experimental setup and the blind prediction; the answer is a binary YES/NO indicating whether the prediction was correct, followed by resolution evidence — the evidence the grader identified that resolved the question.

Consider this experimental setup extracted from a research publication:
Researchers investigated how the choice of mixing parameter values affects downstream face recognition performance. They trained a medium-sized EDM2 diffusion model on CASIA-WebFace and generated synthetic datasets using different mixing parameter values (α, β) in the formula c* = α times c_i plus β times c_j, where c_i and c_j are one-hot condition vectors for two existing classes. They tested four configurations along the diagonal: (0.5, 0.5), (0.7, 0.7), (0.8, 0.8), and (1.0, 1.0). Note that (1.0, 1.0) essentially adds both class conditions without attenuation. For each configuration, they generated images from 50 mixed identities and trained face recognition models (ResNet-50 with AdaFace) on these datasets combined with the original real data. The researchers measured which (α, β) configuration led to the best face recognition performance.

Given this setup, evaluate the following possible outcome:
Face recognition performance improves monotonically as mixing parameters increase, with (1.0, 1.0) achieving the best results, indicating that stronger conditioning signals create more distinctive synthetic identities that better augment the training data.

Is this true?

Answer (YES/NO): NO